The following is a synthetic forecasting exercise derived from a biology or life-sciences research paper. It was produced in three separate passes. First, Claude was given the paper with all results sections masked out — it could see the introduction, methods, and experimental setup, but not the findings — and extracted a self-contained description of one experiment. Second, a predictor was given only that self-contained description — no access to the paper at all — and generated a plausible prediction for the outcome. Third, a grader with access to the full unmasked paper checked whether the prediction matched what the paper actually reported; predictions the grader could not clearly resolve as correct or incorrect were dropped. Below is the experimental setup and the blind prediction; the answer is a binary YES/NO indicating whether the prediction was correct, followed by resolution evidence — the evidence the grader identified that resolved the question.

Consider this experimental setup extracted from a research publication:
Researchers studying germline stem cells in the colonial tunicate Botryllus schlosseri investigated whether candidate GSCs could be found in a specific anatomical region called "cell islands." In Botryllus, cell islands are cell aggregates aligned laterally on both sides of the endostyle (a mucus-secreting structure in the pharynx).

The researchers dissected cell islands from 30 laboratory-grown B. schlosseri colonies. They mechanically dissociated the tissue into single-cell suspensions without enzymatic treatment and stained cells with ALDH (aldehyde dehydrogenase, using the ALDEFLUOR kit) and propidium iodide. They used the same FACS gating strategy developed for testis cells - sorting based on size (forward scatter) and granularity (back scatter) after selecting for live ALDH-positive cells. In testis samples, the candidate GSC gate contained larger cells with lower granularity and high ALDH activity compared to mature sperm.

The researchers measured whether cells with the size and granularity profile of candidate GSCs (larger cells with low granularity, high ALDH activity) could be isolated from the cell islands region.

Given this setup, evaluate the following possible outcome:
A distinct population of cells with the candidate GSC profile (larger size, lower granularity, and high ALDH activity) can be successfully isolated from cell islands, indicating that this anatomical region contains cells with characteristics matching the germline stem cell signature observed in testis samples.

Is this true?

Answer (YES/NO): NO